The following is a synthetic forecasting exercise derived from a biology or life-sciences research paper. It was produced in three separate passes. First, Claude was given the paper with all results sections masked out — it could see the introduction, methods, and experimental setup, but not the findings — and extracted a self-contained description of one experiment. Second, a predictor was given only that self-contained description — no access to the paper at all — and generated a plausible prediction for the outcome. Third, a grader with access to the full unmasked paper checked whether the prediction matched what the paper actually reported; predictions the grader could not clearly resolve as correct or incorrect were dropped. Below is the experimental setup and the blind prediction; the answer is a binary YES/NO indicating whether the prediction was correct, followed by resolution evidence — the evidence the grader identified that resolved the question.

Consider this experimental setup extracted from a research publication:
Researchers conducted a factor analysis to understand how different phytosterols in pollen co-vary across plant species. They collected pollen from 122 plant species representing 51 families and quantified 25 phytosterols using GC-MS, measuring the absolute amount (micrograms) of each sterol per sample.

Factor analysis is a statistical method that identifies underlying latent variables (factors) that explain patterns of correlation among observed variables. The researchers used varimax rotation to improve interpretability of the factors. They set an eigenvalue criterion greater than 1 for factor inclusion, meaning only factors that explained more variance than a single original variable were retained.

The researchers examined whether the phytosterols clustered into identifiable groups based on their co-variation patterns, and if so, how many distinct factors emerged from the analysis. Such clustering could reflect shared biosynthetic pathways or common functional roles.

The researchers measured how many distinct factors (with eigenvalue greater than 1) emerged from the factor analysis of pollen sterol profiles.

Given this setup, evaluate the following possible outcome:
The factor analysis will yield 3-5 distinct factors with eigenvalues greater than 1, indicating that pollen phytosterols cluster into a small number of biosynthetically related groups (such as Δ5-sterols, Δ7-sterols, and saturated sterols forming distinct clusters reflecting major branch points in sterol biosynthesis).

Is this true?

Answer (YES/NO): NO